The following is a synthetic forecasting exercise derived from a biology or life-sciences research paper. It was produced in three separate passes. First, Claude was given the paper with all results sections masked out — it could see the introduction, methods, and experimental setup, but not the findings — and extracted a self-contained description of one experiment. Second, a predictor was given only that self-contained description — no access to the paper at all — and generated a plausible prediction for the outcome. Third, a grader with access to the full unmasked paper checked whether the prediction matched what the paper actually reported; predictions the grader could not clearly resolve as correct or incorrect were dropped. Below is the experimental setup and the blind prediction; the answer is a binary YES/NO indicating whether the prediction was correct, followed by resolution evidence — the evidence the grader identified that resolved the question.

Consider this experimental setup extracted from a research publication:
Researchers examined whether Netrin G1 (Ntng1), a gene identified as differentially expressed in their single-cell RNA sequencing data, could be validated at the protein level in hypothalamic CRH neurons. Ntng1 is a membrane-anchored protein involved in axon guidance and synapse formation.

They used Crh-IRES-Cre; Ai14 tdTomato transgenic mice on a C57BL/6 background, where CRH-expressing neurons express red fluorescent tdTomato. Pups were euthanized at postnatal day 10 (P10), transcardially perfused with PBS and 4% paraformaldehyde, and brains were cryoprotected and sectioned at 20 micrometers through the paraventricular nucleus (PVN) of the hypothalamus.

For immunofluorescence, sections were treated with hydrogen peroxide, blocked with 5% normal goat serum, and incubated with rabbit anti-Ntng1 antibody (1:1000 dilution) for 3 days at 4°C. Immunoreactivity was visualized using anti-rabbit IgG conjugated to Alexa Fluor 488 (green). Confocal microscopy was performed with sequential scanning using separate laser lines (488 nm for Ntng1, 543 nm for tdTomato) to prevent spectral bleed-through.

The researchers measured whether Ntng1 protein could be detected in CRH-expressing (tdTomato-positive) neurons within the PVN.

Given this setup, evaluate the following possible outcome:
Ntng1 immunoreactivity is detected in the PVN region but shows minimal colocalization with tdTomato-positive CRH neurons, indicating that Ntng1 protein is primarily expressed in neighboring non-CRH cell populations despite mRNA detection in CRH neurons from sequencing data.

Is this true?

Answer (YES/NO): NO